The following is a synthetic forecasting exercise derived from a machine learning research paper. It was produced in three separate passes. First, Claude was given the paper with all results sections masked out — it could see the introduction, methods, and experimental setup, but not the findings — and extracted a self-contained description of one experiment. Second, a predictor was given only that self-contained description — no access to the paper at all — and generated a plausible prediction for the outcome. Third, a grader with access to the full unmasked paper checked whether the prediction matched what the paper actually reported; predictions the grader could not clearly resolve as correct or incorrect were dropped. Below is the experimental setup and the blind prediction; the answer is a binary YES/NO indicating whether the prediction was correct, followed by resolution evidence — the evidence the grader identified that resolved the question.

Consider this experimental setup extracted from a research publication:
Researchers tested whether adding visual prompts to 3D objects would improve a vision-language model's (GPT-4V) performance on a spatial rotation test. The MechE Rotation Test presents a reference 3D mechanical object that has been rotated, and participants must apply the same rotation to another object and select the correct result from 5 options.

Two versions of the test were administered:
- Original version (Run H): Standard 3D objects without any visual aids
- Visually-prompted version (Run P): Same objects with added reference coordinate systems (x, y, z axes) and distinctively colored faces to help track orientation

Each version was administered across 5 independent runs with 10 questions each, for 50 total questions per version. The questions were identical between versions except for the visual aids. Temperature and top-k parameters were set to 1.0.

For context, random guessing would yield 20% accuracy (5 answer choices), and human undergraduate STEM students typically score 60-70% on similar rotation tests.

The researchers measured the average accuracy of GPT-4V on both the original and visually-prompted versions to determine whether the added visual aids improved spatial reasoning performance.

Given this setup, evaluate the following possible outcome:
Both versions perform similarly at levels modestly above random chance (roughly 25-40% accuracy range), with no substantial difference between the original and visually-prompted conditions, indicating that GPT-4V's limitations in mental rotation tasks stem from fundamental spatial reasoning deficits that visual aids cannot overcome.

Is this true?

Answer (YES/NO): NO